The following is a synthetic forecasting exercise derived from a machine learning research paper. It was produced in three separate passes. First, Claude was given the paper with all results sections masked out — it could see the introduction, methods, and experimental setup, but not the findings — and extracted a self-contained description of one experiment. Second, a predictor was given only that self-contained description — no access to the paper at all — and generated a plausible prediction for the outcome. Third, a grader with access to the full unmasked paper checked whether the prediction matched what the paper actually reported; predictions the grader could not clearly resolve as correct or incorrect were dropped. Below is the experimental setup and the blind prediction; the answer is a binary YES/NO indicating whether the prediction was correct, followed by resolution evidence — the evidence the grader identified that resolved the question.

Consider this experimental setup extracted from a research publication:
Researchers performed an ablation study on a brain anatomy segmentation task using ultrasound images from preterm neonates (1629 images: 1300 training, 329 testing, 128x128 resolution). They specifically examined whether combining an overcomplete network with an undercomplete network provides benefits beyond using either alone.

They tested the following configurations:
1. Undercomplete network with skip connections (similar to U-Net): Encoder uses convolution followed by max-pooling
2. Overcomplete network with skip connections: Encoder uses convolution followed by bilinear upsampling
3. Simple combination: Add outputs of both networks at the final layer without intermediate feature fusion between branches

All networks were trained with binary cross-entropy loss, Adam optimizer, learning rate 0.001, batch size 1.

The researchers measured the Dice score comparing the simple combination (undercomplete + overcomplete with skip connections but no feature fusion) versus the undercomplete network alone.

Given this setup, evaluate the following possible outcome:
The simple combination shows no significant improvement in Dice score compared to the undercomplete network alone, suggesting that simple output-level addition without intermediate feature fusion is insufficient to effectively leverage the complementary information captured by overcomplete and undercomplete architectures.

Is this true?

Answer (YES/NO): NO